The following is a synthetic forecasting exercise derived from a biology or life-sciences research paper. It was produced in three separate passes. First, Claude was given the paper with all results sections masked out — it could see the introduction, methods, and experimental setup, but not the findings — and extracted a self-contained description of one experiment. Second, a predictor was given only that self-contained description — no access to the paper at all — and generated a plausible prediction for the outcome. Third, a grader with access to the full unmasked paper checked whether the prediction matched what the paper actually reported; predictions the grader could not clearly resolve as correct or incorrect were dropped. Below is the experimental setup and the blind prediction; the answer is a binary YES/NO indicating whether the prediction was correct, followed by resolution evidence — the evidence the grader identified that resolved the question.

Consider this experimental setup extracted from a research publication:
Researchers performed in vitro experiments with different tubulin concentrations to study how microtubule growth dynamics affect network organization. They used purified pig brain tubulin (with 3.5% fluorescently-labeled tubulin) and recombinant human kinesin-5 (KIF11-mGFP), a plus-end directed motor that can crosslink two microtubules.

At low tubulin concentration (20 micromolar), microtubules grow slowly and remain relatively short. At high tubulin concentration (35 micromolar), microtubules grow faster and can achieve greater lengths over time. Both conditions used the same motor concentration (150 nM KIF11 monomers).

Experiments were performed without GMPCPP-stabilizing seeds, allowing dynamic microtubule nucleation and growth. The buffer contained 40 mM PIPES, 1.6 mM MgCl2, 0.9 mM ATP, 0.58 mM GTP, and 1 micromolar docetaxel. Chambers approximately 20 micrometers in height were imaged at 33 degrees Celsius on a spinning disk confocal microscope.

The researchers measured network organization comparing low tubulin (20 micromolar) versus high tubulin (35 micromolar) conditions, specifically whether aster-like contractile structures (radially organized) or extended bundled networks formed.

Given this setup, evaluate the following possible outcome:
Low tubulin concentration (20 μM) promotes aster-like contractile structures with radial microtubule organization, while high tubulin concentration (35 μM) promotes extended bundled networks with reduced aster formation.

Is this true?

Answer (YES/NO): YES